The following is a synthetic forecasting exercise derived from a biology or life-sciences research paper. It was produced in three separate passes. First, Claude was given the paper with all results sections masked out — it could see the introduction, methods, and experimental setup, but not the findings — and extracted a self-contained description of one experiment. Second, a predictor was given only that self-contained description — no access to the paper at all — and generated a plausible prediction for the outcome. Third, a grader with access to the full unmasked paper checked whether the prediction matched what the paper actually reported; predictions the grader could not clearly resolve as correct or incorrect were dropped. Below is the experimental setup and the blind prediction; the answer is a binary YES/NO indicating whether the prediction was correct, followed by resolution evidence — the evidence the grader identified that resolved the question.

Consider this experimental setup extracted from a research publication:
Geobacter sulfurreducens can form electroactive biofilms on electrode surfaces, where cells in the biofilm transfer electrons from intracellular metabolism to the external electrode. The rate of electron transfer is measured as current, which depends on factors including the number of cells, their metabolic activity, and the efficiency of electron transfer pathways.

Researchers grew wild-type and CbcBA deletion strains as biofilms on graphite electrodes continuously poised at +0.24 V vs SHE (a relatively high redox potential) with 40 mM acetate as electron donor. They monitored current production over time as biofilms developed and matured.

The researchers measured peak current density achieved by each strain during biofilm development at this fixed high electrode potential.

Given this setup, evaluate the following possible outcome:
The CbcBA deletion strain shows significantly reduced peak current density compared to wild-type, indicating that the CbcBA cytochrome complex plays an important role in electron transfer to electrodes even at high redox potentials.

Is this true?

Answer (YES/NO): NO